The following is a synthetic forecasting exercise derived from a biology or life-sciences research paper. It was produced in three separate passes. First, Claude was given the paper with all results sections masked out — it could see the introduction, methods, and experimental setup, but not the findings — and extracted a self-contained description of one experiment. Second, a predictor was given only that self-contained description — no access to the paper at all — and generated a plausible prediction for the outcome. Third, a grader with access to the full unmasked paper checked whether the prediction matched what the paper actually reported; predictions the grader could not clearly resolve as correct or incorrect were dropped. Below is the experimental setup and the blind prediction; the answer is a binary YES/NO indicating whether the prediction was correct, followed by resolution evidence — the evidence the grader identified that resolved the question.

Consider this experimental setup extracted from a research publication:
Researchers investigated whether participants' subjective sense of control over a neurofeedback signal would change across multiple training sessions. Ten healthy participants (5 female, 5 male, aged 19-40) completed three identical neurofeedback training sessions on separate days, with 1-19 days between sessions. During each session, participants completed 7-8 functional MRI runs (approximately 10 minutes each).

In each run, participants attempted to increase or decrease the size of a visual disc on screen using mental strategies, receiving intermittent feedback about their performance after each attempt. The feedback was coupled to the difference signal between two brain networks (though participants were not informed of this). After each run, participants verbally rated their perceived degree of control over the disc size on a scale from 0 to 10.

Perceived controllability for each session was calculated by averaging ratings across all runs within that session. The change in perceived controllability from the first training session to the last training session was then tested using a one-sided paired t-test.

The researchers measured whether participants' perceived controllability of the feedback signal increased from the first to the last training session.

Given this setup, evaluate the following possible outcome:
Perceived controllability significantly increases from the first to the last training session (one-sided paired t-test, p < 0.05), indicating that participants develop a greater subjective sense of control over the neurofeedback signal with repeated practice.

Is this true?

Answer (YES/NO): YES